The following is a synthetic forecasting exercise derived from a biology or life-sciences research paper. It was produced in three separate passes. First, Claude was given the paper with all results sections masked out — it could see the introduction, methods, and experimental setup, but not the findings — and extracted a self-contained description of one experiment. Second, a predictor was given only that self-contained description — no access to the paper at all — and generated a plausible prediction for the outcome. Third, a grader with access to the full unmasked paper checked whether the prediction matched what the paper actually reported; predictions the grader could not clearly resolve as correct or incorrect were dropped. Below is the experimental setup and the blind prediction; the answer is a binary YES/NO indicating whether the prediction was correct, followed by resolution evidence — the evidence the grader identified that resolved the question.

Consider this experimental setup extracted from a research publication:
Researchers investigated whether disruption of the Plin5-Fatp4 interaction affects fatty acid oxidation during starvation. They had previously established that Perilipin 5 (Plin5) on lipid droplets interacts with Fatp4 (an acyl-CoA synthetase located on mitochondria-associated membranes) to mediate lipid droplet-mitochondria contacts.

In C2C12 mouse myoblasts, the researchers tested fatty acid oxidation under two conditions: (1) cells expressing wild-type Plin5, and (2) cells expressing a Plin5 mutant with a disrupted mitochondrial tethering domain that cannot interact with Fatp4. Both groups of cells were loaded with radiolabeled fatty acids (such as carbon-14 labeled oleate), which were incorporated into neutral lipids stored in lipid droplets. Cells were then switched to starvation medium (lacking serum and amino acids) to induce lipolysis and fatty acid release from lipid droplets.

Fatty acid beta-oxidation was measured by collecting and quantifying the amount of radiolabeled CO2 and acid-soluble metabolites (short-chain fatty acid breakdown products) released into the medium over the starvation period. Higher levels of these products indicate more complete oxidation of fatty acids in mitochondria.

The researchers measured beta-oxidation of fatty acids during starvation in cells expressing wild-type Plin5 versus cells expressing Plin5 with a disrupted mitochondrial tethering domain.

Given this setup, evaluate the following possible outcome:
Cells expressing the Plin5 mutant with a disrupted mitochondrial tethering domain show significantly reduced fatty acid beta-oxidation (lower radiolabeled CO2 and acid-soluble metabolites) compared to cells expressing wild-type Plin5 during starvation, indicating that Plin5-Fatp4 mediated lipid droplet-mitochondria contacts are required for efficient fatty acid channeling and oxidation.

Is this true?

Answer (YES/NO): YES